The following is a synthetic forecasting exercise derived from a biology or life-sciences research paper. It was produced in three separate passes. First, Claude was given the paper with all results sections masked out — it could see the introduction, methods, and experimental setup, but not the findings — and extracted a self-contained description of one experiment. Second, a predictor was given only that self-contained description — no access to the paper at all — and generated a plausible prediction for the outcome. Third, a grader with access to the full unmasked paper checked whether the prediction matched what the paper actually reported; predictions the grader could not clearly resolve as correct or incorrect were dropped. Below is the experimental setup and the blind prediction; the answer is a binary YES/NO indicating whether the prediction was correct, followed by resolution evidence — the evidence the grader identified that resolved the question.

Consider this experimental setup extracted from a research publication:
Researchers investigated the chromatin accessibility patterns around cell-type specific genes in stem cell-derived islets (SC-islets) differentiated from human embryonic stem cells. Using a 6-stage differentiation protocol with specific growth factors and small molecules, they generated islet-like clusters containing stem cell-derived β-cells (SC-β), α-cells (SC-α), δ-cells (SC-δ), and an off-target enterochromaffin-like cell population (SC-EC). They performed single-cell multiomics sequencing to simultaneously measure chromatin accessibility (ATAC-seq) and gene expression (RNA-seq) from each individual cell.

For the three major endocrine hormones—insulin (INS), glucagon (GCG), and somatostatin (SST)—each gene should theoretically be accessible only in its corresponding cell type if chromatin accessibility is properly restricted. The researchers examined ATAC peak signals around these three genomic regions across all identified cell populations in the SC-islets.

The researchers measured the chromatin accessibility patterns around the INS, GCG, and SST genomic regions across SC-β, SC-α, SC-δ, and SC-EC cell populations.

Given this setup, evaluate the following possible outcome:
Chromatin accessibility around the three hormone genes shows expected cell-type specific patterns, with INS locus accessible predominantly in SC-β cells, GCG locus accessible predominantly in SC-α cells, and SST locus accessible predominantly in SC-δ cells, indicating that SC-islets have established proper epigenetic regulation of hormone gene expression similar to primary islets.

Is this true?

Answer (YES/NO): NO